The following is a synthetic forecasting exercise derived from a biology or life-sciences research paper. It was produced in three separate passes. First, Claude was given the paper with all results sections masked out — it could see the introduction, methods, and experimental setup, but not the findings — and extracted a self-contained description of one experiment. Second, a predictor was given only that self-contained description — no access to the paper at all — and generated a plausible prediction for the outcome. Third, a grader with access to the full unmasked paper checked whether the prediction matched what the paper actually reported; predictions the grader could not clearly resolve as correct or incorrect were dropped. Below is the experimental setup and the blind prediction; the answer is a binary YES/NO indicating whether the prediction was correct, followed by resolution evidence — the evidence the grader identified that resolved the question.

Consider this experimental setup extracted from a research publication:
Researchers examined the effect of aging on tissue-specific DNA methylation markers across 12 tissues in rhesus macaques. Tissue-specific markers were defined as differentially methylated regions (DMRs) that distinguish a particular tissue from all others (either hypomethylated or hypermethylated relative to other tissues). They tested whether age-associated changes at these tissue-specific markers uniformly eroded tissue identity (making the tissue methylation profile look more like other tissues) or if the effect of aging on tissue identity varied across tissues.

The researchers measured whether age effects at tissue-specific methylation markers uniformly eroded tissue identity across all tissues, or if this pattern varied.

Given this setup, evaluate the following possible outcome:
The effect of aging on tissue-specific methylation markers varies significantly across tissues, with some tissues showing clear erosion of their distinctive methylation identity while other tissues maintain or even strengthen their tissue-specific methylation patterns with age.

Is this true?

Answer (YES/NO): YES